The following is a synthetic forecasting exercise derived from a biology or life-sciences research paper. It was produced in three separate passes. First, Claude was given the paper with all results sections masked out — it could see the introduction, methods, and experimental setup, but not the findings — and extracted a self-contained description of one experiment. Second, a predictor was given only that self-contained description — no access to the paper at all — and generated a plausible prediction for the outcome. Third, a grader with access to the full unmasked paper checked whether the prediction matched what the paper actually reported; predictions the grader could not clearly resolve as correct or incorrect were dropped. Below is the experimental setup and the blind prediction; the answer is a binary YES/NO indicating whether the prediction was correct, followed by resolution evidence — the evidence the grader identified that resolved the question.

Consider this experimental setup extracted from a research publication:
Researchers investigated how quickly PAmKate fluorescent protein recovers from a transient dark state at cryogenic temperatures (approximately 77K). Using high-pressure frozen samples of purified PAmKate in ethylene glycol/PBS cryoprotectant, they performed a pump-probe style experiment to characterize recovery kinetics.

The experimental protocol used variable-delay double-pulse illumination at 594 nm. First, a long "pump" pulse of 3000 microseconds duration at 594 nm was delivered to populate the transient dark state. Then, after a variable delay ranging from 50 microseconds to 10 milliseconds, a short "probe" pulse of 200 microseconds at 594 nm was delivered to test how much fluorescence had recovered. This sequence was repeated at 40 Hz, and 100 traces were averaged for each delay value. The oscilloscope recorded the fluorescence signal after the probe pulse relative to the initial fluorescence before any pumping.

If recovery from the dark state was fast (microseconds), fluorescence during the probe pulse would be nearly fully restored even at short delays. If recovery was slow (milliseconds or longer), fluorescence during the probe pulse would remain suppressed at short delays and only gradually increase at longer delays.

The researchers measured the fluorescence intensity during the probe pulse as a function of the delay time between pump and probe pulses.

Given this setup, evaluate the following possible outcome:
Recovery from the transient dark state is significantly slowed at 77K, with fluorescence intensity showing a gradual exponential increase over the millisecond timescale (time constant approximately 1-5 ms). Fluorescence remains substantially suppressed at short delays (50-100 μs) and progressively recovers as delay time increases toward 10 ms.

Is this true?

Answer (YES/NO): YES